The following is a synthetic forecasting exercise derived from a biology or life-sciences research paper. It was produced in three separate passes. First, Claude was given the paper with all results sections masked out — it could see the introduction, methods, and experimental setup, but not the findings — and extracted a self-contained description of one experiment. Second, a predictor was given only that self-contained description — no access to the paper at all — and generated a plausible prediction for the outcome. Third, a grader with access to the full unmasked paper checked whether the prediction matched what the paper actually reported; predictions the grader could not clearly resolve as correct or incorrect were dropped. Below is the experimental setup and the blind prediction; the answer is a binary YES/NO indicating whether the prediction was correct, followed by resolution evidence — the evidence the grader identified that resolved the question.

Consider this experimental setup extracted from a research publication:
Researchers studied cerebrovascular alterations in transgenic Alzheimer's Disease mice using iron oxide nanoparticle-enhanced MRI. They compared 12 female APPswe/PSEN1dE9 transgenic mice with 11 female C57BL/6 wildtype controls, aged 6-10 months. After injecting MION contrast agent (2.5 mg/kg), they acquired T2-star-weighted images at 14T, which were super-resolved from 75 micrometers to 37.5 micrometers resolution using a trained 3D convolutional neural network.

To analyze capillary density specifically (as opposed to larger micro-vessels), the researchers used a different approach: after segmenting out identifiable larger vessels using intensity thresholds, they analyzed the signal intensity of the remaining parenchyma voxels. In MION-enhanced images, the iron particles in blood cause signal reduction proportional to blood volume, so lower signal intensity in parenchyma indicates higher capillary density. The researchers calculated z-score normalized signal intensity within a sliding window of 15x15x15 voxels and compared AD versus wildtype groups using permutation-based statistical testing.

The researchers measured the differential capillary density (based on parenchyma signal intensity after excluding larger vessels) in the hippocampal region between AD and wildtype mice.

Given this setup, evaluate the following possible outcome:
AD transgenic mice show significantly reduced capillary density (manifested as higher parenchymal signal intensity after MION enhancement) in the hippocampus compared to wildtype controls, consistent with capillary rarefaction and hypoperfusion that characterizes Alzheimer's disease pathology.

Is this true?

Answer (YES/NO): YES